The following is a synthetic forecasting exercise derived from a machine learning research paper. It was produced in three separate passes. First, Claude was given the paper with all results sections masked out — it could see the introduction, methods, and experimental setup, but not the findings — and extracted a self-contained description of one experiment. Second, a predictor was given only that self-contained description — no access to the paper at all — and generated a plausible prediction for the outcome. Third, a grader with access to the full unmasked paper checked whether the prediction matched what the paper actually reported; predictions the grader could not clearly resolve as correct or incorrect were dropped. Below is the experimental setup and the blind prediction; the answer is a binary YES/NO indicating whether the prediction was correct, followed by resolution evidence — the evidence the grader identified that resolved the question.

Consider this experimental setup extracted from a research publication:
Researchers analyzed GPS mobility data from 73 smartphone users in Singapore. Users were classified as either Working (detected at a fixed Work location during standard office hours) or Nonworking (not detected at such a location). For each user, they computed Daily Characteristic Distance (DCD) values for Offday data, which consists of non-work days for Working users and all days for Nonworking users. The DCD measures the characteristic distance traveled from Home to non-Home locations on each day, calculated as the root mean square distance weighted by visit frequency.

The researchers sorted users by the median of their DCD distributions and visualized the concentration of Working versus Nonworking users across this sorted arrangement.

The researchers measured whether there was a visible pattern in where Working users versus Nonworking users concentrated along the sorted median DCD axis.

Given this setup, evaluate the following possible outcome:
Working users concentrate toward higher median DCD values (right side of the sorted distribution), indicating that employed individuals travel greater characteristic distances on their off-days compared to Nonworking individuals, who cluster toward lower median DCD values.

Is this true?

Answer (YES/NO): YES